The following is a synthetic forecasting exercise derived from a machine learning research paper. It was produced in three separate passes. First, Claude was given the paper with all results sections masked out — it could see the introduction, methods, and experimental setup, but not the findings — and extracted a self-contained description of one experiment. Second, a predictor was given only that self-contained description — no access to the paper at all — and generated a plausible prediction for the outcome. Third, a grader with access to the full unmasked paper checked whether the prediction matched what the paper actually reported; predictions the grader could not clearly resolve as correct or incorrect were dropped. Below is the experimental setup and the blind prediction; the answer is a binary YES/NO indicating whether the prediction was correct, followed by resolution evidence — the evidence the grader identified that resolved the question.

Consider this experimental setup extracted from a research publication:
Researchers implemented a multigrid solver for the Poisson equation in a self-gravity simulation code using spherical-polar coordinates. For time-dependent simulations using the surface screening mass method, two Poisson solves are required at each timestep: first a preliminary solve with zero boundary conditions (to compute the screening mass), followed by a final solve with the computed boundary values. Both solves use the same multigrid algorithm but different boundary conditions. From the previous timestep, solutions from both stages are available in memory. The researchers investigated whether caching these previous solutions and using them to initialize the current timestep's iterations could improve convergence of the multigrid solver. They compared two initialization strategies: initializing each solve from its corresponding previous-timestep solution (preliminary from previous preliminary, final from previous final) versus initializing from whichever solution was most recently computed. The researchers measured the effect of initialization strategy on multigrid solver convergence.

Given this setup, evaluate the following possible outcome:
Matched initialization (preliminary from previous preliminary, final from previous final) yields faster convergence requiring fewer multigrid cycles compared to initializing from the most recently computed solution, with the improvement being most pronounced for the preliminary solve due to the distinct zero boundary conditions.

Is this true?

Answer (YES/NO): NO